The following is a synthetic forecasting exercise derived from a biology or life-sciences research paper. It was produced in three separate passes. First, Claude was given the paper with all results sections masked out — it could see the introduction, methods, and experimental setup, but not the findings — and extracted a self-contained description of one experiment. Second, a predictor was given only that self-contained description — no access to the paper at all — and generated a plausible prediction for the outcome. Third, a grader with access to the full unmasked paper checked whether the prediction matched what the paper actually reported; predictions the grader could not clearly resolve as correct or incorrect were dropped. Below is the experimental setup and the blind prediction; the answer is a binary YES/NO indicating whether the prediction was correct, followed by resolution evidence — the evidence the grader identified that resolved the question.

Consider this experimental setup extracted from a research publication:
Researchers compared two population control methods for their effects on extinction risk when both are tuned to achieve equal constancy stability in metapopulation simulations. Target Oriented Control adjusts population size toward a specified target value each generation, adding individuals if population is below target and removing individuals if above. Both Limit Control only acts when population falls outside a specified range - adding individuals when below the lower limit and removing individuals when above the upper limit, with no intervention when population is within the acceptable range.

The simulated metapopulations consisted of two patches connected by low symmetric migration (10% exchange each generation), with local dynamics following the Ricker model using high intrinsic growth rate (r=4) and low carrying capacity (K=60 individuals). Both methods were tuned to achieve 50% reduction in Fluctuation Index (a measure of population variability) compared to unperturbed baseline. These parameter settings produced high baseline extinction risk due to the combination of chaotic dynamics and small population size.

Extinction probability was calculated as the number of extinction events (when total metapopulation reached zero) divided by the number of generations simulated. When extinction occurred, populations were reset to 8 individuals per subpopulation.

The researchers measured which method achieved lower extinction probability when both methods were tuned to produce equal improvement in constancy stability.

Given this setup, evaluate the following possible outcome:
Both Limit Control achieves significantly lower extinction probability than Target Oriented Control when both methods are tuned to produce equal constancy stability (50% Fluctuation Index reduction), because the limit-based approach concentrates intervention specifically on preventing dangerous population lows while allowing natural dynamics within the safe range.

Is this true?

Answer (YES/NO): YES